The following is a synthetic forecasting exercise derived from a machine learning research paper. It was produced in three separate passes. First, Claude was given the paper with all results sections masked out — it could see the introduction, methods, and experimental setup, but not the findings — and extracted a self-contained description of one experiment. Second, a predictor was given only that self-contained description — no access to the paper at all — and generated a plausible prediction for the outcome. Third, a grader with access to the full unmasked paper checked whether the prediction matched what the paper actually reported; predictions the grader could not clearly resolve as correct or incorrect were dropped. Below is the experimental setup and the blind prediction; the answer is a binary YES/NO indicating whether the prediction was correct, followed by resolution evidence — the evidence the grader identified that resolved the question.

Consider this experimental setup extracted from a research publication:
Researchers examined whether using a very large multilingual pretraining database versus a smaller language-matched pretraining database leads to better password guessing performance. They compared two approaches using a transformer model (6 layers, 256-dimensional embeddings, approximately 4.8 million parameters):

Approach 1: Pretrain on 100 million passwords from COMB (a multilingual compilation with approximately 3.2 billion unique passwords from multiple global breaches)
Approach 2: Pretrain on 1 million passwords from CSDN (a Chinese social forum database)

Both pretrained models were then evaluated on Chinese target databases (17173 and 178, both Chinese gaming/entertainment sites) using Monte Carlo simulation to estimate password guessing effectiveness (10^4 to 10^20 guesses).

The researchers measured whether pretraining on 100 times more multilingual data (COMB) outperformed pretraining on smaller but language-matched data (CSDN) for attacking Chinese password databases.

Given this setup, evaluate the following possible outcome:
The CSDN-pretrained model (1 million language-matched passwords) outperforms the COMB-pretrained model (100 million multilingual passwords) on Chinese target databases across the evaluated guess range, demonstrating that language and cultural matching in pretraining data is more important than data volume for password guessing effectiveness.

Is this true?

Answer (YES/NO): NO